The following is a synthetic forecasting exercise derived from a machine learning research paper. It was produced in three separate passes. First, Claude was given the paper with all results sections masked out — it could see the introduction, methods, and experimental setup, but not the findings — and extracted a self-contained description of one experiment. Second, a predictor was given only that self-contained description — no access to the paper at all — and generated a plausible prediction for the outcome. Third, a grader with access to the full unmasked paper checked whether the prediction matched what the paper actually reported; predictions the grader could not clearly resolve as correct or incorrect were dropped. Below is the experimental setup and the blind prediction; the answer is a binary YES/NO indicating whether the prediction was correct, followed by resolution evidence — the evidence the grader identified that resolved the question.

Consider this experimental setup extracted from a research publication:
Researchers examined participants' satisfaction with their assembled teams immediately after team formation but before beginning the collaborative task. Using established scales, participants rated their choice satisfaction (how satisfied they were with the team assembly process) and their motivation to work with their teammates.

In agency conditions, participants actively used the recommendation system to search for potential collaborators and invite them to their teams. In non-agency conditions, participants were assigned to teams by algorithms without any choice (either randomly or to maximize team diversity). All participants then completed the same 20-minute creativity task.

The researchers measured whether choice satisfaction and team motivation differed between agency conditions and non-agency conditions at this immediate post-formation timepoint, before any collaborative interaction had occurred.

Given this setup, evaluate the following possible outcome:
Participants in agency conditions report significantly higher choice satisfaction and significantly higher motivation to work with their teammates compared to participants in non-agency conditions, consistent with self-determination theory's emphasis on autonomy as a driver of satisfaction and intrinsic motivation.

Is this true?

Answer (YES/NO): NO